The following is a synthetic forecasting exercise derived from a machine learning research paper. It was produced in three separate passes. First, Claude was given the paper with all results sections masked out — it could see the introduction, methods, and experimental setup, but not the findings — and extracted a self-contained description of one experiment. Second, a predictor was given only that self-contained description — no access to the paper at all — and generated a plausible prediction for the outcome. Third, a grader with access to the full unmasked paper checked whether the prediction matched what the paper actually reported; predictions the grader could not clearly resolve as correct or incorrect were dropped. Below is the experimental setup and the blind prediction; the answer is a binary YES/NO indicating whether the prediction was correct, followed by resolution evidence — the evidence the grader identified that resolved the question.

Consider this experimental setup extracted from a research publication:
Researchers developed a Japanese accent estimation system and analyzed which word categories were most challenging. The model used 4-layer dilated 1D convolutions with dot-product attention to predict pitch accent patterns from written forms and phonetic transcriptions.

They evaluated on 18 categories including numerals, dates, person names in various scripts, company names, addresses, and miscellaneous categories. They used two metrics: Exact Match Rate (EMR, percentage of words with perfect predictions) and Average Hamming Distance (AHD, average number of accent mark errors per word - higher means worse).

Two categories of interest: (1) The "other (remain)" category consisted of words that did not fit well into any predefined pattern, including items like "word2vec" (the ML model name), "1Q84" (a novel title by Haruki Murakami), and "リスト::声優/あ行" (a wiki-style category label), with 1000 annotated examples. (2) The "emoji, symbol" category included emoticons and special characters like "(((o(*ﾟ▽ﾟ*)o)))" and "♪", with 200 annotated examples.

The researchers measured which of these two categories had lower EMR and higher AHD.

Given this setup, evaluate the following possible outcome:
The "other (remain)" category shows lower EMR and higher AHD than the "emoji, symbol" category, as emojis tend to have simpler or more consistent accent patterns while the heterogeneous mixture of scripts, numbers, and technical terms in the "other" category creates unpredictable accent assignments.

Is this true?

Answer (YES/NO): YES